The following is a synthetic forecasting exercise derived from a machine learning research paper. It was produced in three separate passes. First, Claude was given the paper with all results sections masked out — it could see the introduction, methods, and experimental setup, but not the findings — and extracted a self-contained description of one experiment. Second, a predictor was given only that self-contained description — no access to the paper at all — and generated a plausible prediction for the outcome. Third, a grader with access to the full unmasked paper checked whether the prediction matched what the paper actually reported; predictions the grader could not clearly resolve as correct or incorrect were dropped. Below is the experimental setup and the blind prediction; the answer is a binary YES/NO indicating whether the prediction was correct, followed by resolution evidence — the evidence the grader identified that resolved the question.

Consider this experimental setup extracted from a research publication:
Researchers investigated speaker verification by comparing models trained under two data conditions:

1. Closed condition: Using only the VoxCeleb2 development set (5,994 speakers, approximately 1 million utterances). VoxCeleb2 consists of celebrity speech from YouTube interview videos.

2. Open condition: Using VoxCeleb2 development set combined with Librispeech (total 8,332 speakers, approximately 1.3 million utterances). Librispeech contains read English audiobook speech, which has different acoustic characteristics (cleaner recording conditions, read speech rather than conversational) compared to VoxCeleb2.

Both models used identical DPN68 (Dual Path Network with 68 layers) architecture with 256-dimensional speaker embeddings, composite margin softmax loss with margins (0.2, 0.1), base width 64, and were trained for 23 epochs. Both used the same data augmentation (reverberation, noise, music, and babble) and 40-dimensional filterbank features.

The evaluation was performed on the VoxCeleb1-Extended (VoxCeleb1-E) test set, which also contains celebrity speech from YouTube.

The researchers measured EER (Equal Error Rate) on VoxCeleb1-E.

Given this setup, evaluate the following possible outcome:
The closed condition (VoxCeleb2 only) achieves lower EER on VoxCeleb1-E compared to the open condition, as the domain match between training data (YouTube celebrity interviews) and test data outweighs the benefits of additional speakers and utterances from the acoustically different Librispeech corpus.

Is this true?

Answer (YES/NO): NO